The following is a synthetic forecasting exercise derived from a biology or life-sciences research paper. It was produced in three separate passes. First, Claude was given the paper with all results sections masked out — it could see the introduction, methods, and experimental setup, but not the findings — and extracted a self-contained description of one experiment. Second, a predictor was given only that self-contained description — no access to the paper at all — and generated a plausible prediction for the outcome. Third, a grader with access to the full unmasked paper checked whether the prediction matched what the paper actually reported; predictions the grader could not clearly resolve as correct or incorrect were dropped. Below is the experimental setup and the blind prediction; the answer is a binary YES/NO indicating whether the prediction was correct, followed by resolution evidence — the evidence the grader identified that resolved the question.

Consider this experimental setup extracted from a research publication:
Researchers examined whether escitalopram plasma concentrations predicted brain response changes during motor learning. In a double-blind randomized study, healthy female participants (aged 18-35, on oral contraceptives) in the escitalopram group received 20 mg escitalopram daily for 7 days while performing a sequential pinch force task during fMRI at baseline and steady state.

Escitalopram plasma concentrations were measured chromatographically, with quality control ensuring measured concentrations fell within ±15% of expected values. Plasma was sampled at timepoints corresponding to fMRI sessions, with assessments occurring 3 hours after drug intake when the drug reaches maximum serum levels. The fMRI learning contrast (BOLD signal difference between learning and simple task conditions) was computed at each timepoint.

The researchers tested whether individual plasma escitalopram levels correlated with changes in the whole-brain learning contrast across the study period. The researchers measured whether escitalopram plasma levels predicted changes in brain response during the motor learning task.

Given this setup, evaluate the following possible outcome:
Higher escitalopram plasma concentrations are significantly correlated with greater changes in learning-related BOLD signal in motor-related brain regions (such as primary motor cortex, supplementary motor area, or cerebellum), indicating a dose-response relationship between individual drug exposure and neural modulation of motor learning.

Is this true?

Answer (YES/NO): NO